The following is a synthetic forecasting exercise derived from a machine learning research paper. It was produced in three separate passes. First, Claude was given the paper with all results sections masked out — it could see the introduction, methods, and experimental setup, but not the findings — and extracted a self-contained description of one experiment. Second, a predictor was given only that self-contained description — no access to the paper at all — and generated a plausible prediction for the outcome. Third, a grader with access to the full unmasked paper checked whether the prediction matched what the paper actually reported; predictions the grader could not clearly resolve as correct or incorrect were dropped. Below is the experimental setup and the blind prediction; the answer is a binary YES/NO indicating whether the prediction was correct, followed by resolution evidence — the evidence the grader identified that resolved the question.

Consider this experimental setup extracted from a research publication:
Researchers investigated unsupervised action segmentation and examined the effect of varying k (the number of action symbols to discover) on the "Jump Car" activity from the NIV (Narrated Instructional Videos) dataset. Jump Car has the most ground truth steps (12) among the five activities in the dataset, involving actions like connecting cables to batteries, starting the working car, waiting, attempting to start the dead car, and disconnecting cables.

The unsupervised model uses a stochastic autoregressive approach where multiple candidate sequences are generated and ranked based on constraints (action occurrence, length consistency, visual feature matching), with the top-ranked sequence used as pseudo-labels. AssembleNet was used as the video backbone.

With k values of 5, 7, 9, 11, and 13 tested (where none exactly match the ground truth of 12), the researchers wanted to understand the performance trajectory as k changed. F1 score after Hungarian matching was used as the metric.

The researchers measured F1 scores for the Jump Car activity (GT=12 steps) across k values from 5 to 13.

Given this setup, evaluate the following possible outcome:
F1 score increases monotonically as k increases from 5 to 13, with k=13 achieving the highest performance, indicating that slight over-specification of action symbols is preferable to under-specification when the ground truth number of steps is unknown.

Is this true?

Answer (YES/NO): NO